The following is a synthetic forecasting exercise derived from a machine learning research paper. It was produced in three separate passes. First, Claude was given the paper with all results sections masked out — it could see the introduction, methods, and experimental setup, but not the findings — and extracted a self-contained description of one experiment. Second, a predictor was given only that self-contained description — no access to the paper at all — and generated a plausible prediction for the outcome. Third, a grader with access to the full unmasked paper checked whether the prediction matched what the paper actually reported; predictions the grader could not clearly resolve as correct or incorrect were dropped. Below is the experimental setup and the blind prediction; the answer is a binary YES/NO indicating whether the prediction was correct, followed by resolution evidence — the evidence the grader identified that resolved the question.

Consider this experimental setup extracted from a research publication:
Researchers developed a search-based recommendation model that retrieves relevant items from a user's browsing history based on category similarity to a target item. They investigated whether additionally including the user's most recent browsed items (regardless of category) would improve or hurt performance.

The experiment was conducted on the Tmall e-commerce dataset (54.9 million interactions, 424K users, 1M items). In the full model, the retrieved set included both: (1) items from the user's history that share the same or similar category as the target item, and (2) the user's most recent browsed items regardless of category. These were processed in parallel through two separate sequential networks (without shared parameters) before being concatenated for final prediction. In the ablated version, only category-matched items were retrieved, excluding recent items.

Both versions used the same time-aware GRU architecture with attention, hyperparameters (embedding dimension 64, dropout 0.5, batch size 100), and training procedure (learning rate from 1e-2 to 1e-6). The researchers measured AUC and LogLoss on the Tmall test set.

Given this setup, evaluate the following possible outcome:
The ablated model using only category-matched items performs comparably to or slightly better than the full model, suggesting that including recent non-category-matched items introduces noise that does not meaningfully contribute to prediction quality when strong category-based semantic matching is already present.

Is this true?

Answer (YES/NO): NO